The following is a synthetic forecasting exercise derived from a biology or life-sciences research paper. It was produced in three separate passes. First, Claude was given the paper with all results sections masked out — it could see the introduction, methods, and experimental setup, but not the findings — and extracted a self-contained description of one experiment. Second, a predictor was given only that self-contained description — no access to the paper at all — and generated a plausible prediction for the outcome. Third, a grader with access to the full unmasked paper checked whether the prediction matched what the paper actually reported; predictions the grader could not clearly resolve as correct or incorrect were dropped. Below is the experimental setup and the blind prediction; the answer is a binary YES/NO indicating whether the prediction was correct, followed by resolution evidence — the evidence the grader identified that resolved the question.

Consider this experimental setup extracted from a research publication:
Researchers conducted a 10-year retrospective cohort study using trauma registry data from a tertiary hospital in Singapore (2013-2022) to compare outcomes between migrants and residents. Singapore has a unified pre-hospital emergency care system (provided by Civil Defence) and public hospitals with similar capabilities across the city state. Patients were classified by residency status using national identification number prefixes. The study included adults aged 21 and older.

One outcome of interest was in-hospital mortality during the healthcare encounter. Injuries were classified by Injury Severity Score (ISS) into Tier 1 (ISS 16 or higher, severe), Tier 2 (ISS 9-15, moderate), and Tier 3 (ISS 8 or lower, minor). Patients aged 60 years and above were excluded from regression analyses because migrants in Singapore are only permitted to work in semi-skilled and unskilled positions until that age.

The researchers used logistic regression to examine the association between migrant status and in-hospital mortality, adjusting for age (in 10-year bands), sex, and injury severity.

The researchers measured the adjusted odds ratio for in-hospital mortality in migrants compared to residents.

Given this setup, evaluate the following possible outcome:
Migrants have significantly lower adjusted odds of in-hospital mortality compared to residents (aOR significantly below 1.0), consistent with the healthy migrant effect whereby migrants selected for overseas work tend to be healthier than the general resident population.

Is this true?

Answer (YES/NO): YES